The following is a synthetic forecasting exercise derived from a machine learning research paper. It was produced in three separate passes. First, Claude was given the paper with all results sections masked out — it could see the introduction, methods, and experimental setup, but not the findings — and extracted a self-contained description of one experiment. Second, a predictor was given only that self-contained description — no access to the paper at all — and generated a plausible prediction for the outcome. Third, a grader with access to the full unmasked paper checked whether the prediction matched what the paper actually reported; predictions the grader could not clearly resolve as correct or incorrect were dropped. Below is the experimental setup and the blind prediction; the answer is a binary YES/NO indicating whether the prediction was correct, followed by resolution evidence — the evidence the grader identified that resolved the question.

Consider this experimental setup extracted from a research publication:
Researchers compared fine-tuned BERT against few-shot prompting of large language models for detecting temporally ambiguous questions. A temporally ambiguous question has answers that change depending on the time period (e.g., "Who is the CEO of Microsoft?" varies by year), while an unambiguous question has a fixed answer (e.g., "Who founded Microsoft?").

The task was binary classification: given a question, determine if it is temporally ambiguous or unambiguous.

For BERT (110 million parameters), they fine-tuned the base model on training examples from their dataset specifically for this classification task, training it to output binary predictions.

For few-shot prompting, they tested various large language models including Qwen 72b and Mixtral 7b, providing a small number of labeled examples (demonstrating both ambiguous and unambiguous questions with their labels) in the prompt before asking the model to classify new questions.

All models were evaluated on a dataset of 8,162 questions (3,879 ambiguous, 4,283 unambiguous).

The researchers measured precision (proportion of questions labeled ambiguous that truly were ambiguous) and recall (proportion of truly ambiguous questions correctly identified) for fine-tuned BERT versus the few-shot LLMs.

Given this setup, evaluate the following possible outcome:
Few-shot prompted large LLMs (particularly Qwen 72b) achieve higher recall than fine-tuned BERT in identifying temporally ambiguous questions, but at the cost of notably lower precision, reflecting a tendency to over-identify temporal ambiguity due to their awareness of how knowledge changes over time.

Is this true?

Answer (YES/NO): NO